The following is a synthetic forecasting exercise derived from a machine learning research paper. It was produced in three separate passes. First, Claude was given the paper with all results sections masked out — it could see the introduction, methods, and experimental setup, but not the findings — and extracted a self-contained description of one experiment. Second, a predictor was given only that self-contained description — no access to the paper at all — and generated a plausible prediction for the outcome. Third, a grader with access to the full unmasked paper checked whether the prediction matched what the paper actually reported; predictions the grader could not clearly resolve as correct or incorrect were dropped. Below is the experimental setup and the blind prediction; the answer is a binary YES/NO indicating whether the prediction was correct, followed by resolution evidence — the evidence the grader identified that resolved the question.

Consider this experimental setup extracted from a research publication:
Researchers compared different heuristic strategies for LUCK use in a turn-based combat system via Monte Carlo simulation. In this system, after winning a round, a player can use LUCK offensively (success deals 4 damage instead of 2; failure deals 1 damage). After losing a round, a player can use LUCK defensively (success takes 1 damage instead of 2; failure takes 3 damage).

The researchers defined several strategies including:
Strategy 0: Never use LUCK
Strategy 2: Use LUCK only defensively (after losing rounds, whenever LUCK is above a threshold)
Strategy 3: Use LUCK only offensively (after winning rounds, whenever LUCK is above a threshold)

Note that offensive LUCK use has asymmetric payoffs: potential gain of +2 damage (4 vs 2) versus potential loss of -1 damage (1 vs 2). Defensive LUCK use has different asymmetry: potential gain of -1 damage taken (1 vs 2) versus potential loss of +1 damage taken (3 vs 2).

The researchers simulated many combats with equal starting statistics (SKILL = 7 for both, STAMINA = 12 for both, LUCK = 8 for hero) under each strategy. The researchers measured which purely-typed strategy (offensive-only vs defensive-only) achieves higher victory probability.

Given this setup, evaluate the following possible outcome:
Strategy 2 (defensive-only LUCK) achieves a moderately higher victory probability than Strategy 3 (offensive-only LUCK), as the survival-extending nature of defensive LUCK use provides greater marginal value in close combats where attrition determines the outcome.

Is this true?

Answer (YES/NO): NO